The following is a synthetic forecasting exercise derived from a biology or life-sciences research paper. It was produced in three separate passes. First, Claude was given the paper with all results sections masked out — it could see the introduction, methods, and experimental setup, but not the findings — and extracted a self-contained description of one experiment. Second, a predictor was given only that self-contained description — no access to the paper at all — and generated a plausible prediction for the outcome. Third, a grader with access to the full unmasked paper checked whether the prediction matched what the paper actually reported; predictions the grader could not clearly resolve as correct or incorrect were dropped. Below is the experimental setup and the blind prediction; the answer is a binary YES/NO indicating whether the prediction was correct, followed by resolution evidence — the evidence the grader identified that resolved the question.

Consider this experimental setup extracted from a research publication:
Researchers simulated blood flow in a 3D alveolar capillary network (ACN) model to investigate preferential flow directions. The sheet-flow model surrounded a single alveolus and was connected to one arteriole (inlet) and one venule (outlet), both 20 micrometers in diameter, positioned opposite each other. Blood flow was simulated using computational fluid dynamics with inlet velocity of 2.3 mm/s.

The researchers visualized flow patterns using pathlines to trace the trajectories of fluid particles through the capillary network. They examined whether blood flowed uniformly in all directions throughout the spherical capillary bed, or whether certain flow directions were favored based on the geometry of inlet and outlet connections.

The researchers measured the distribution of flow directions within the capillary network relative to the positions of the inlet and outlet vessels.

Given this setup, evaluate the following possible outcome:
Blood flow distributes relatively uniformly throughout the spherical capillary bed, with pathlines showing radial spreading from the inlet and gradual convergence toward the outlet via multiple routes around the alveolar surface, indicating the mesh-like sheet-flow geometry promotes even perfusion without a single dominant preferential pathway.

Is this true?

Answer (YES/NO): NO